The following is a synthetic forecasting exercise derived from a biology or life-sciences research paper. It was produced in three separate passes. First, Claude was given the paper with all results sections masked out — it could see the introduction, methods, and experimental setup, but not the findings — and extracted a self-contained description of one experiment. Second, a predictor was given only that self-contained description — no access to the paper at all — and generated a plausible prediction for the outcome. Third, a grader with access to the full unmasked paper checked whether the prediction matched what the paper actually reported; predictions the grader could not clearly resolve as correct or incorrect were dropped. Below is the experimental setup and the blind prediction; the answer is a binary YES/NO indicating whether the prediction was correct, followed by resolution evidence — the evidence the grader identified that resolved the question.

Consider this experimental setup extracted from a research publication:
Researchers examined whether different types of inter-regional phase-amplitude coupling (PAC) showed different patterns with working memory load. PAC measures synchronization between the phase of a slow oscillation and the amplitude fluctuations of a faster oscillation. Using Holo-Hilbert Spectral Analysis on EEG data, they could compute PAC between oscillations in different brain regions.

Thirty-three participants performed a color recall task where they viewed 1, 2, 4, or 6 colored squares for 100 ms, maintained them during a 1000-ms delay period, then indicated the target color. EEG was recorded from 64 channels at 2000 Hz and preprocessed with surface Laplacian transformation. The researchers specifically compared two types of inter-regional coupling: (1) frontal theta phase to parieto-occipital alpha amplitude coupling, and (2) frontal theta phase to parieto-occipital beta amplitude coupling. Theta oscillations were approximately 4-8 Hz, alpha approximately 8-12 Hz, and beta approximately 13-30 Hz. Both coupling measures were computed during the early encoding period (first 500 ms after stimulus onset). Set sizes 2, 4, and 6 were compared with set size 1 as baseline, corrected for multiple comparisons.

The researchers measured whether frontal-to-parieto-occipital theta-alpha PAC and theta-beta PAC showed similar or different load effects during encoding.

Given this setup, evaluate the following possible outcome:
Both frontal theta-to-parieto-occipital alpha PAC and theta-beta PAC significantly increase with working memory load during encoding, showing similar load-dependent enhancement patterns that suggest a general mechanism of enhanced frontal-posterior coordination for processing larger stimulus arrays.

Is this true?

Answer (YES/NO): NO